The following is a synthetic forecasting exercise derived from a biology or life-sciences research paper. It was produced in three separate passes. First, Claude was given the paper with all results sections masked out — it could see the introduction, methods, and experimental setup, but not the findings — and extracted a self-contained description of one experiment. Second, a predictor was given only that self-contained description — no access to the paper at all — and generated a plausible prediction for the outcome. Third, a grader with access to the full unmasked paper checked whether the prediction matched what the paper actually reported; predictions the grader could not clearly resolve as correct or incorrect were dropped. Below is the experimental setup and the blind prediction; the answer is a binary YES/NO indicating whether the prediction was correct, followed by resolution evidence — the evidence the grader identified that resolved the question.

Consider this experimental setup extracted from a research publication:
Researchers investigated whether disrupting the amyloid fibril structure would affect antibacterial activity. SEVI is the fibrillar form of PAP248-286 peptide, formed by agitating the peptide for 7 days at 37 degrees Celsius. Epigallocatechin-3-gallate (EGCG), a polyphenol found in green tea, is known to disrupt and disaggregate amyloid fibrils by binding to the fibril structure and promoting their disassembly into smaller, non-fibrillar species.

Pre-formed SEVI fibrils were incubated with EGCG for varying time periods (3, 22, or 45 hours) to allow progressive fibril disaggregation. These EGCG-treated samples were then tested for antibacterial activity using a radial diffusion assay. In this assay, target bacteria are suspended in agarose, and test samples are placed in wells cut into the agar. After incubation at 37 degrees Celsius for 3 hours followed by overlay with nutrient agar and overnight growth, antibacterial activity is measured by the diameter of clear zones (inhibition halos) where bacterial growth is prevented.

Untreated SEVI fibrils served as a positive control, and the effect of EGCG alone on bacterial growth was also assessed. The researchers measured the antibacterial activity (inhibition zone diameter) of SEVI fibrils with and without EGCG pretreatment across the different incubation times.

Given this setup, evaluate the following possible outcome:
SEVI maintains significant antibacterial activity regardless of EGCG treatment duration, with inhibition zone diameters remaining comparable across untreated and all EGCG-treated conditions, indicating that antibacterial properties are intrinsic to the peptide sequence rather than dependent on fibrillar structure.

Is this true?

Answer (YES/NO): NO